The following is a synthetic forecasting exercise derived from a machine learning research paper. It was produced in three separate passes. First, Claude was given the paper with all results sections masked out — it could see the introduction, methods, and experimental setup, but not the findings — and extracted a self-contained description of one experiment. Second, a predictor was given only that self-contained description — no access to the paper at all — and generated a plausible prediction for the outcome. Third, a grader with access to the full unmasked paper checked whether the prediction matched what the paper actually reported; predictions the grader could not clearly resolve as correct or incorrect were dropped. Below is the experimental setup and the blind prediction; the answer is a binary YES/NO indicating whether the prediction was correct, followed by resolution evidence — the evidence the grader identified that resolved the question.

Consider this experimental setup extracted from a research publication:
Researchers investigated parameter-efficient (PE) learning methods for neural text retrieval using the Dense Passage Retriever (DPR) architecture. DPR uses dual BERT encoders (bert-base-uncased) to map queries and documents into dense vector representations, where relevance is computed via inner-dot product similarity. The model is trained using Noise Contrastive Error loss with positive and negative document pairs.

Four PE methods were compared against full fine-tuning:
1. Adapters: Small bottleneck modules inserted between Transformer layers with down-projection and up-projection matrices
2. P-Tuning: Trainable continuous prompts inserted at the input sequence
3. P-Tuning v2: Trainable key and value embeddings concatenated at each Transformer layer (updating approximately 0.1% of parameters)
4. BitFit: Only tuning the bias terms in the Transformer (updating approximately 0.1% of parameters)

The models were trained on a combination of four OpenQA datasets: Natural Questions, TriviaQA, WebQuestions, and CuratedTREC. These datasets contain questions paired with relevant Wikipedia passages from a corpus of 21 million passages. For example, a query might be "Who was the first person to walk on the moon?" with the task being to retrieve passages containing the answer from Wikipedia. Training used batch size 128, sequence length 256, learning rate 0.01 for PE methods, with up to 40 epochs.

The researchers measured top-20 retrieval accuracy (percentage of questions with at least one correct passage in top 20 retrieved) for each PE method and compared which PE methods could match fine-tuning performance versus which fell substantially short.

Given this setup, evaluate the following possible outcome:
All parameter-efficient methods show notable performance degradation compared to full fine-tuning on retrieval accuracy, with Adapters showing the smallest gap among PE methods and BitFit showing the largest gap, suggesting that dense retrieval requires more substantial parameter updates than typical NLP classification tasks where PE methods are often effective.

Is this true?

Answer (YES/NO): NO